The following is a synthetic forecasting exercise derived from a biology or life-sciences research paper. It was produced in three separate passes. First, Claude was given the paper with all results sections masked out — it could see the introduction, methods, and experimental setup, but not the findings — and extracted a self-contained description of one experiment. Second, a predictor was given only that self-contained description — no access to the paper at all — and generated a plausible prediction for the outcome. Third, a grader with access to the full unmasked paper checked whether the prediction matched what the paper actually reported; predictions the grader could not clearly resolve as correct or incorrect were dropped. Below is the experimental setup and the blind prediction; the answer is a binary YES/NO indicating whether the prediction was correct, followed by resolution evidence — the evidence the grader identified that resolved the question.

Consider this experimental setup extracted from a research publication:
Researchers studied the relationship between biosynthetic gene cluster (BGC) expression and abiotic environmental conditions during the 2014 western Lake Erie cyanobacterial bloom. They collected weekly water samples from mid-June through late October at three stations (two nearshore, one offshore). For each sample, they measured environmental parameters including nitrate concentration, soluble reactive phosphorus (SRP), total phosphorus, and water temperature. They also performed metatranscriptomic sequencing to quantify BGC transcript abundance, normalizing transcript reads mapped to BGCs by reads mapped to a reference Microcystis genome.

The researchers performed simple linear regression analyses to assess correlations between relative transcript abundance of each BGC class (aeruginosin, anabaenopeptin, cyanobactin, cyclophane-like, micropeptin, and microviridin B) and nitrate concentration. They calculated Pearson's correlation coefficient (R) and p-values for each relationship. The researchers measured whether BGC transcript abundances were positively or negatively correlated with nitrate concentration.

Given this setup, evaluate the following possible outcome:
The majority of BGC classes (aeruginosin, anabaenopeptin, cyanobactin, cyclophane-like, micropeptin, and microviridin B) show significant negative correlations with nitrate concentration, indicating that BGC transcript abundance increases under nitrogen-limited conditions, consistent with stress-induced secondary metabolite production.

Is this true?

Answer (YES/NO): YES